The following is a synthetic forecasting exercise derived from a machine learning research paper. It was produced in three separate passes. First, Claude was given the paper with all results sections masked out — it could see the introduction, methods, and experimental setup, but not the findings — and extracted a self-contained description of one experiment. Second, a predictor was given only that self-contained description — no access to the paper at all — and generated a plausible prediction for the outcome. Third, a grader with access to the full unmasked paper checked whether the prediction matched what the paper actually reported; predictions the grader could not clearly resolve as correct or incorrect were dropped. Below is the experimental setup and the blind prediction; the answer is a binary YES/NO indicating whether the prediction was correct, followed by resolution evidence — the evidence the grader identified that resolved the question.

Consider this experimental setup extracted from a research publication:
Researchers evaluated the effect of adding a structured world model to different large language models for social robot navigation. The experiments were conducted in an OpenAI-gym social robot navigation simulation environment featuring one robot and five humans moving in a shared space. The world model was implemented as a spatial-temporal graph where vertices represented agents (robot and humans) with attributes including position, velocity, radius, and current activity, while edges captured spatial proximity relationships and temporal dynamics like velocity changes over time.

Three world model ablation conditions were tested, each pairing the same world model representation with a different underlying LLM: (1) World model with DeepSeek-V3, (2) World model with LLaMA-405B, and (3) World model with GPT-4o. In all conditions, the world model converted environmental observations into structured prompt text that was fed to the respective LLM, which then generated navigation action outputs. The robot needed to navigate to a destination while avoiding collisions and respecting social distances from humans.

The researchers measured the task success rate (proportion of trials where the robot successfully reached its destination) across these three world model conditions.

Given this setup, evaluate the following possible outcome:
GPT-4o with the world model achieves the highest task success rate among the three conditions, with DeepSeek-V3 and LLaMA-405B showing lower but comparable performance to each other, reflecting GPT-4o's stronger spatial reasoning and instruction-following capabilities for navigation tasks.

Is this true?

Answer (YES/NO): NO